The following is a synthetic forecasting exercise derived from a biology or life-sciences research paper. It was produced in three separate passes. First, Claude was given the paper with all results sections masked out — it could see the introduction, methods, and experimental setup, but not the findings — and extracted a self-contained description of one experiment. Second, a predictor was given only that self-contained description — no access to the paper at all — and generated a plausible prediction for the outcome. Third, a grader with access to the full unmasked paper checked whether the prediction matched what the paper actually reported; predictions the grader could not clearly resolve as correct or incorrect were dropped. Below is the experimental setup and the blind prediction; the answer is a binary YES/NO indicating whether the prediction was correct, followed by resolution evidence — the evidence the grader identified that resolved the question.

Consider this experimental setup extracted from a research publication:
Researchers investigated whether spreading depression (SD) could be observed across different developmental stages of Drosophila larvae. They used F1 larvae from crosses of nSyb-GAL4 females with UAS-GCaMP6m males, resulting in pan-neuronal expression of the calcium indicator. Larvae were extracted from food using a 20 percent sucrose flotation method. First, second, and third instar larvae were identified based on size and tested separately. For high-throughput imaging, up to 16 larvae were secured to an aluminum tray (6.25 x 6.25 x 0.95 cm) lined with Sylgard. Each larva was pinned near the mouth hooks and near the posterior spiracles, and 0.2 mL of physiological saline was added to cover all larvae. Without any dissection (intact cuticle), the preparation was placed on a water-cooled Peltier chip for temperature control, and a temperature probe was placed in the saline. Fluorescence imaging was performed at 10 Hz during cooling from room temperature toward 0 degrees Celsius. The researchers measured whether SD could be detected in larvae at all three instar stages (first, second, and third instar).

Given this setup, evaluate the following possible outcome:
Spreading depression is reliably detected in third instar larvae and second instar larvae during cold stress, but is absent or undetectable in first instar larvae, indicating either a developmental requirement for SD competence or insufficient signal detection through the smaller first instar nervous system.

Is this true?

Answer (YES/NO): NO